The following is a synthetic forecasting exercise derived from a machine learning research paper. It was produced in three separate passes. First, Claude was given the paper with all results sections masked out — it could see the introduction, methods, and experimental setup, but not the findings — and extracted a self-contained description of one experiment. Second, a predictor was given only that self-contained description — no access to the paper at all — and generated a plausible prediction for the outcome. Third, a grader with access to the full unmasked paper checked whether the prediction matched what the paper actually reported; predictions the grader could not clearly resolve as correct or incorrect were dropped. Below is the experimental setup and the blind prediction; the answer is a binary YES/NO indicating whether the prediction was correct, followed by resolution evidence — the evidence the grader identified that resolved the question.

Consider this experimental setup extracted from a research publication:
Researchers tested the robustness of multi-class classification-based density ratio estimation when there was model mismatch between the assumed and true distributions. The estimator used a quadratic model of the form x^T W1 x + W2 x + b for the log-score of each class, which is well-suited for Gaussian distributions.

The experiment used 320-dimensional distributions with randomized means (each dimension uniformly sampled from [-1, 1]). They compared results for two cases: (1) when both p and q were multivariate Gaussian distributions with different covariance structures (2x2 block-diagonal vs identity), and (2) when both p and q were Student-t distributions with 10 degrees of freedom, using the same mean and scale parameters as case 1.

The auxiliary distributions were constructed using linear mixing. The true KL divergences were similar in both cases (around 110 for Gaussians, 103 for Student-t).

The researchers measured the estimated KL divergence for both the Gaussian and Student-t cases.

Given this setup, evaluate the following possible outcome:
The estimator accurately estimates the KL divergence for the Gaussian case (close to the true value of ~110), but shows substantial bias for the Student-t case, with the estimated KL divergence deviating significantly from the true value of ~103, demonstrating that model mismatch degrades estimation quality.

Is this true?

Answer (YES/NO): NO